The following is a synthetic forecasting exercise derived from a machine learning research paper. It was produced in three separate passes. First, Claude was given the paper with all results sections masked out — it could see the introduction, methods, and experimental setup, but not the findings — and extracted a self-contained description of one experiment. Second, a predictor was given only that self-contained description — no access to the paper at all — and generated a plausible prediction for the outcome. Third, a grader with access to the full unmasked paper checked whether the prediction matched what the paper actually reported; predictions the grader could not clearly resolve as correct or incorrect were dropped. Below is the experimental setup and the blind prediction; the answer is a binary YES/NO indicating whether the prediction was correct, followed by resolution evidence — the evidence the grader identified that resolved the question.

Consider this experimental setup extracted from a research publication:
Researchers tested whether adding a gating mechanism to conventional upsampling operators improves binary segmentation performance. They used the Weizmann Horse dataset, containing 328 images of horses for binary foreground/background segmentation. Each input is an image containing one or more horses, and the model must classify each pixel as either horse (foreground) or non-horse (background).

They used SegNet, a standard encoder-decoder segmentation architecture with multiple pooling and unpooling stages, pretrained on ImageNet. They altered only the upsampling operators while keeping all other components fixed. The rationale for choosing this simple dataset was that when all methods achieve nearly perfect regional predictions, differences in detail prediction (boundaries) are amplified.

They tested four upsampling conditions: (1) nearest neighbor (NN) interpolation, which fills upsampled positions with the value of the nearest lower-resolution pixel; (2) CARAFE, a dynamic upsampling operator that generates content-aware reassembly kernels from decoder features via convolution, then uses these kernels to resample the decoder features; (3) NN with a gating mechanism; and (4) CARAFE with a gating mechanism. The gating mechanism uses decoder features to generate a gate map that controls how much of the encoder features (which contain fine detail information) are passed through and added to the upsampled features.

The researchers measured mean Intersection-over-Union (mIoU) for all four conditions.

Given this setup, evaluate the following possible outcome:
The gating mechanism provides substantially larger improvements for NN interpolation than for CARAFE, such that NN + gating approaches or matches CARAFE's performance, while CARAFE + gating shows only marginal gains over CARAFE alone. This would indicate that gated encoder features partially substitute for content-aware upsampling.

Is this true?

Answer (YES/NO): NO